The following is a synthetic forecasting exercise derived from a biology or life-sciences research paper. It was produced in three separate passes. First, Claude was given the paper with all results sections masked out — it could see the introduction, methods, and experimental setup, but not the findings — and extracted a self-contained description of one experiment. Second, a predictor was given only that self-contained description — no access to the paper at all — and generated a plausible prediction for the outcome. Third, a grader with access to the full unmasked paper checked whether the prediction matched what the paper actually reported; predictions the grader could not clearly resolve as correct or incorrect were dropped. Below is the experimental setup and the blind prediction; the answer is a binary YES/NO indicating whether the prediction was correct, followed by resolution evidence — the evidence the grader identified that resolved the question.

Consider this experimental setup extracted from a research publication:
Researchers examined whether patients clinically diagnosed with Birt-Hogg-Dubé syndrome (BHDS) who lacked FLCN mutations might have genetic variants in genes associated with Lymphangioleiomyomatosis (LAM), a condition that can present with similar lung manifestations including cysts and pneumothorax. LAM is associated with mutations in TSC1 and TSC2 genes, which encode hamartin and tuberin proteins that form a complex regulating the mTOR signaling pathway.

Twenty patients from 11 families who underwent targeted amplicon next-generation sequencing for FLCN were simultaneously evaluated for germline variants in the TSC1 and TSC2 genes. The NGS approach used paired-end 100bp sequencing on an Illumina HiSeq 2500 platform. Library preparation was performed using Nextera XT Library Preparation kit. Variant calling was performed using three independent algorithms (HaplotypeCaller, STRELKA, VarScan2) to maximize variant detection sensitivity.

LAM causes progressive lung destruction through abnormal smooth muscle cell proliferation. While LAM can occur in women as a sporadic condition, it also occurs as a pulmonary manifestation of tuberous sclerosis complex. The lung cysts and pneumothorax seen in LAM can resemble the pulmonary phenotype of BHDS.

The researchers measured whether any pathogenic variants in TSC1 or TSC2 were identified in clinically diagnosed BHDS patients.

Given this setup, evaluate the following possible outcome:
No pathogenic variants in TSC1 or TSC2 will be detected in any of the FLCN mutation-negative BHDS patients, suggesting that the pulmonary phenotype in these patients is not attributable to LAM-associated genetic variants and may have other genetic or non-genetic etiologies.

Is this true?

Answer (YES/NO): YES